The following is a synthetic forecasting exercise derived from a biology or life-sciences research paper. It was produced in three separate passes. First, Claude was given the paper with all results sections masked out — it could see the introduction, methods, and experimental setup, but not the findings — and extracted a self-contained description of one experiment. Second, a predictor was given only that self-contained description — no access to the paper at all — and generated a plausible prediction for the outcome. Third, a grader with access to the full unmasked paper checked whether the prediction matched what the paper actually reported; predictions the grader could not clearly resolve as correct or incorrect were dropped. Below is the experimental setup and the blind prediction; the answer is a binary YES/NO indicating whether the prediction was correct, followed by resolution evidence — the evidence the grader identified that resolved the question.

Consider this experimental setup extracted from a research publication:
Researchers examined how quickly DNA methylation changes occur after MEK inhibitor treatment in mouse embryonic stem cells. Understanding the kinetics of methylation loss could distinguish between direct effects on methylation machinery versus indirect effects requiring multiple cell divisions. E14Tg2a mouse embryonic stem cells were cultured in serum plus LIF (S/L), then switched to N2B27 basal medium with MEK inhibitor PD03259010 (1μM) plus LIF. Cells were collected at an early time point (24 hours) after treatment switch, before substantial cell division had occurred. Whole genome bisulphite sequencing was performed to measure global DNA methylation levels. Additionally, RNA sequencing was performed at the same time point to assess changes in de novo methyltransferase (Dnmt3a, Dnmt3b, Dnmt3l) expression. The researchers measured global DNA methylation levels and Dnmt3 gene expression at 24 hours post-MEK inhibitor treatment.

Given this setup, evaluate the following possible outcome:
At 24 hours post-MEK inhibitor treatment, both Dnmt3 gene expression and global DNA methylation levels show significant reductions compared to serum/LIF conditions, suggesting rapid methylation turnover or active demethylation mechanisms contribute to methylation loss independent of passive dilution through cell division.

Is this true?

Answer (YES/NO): NO